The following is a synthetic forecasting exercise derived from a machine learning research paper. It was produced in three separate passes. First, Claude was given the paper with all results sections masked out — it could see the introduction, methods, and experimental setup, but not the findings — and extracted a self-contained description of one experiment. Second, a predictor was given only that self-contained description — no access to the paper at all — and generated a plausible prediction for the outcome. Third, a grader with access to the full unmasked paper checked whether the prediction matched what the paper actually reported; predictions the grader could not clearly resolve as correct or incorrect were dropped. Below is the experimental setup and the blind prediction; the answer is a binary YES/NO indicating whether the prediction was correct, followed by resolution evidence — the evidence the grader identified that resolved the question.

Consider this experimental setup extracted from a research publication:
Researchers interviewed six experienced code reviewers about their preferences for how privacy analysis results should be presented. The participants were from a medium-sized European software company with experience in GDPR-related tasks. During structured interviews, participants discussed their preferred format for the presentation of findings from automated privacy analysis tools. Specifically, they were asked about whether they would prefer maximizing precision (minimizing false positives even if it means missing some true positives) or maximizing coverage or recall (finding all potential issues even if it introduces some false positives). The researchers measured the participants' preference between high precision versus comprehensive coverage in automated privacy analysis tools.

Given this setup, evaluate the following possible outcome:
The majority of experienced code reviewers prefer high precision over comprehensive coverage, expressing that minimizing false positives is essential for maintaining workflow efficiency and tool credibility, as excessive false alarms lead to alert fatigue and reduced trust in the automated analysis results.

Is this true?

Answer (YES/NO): NO